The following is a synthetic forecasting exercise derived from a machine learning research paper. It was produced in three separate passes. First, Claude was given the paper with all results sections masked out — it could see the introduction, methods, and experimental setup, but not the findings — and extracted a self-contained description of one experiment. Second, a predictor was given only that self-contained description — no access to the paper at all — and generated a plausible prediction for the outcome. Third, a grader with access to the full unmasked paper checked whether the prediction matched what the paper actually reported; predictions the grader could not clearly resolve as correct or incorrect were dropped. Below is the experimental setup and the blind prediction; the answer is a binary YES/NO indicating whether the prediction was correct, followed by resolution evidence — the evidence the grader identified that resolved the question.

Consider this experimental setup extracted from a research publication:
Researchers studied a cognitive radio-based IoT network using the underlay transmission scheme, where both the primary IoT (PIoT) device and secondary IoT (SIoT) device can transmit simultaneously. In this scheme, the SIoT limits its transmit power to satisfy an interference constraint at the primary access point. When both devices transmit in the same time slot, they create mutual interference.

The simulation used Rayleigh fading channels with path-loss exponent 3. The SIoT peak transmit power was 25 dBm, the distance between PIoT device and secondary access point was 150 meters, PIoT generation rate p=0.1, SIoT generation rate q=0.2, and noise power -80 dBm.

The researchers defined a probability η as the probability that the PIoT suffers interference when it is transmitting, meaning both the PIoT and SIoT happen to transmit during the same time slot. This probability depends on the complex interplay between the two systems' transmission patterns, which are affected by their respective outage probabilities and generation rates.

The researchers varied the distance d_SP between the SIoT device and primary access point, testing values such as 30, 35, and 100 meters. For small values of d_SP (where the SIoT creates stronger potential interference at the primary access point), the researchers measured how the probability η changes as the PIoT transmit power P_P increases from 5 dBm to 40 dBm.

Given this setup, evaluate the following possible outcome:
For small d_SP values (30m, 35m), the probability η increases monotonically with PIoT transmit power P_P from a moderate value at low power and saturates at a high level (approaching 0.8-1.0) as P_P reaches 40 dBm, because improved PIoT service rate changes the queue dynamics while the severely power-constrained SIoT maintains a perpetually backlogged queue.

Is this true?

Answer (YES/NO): NO